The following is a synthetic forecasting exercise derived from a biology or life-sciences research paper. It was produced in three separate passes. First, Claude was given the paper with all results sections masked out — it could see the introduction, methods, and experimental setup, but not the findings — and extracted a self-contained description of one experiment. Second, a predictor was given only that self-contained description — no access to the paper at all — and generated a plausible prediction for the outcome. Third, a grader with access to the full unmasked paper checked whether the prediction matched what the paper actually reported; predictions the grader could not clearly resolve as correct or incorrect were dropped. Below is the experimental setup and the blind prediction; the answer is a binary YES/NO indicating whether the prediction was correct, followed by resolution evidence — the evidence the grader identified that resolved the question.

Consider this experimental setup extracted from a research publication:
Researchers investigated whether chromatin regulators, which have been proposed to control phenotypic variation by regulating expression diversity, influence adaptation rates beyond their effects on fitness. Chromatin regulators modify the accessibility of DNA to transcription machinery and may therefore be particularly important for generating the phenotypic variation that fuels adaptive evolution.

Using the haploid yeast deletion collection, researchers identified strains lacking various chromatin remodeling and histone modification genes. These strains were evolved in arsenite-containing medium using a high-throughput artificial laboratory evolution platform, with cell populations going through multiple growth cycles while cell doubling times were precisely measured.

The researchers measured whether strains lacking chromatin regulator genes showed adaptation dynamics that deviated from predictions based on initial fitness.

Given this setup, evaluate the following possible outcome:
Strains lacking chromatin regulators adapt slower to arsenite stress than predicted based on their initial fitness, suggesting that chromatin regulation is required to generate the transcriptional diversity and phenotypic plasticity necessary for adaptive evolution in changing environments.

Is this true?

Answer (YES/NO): NO